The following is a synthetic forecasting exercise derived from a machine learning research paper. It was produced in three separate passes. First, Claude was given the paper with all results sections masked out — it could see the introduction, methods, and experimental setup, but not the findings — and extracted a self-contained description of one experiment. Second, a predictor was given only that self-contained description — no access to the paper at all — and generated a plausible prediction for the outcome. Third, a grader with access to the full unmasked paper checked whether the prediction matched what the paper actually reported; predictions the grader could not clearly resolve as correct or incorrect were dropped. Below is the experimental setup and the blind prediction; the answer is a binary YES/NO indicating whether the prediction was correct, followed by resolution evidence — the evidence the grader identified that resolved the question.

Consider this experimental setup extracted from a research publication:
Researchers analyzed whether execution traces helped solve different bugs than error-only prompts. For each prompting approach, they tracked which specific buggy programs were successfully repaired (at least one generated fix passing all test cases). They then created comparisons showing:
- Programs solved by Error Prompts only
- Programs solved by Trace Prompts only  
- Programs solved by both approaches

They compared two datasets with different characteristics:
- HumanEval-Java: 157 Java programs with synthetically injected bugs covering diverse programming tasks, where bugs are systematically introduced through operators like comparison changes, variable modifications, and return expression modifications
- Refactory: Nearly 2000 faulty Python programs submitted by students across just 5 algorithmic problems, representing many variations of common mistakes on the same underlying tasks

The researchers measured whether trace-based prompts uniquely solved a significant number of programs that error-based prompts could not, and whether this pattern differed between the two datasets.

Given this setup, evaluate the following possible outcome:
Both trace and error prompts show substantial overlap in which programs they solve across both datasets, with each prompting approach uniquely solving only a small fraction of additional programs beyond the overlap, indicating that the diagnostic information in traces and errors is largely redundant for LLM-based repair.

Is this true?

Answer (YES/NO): NO